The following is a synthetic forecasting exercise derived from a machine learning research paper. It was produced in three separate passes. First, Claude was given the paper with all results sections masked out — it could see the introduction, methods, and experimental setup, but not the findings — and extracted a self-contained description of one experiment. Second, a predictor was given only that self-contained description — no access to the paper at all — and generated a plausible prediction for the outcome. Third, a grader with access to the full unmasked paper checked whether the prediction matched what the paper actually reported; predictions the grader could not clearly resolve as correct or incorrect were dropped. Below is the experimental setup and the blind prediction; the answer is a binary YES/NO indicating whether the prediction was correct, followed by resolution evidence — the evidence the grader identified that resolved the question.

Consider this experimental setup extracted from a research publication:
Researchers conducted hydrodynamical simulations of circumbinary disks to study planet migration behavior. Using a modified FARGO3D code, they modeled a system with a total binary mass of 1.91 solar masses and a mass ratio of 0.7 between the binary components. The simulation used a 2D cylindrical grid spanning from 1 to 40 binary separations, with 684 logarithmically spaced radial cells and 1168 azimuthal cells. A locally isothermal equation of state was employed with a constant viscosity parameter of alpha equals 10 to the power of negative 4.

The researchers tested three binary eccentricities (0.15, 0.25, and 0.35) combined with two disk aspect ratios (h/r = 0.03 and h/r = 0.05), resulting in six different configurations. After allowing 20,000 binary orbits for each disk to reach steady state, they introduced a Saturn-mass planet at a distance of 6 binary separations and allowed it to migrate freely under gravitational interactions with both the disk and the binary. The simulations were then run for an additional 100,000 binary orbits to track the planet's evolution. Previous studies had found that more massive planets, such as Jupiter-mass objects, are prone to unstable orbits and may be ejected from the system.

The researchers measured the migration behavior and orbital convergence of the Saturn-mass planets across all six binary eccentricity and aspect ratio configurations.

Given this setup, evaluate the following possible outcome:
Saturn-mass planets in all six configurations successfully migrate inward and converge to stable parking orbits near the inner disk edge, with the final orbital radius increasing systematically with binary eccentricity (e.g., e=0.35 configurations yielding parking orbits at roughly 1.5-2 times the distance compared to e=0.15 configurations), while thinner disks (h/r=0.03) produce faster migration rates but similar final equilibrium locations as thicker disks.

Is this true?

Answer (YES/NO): NO